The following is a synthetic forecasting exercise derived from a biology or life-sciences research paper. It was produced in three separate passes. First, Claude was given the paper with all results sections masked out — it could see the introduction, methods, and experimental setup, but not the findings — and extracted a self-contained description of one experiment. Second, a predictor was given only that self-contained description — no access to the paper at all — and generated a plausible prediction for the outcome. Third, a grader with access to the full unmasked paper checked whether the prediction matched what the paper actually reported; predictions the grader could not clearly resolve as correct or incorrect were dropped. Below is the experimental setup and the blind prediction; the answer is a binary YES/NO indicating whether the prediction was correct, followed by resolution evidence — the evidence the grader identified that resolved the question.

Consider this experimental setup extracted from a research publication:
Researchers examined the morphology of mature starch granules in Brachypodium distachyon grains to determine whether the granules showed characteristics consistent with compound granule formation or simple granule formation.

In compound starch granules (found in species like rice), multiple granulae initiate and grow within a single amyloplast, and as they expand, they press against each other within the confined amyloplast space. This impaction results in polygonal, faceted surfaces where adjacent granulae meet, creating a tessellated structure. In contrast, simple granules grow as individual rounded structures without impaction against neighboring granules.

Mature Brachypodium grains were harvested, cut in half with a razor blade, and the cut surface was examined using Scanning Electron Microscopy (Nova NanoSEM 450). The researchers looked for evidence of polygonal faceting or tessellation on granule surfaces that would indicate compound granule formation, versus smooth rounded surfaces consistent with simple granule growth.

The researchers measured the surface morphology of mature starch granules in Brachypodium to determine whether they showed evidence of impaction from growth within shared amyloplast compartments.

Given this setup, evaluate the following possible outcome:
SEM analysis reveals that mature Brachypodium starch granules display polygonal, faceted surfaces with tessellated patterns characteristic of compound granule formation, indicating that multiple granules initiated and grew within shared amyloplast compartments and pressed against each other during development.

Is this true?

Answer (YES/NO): NO